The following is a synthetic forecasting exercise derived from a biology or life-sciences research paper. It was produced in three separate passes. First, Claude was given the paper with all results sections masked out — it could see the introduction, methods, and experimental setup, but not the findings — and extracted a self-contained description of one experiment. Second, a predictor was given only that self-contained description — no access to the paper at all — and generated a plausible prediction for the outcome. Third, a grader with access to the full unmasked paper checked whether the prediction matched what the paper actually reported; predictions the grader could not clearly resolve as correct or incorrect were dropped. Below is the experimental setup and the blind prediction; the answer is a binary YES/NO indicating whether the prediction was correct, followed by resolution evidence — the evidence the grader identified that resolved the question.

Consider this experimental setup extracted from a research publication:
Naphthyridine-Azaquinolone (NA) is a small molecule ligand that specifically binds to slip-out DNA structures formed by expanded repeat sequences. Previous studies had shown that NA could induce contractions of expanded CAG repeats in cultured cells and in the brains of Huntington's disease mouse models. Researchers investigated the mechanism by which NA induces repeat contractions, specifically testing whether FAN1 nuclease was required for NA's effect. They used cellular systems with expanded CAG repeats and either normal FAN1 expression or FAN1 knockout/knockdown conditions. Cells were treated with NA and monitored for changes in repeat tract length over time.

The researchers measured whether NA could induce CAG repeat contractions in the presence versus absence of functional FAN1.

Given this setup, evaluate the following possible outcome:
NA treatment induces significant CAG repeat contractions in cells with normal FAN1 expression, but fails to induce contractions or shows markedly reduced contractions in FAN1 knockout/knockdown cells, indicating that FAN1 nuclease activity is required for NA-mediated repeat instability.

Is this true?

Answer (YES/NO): YES